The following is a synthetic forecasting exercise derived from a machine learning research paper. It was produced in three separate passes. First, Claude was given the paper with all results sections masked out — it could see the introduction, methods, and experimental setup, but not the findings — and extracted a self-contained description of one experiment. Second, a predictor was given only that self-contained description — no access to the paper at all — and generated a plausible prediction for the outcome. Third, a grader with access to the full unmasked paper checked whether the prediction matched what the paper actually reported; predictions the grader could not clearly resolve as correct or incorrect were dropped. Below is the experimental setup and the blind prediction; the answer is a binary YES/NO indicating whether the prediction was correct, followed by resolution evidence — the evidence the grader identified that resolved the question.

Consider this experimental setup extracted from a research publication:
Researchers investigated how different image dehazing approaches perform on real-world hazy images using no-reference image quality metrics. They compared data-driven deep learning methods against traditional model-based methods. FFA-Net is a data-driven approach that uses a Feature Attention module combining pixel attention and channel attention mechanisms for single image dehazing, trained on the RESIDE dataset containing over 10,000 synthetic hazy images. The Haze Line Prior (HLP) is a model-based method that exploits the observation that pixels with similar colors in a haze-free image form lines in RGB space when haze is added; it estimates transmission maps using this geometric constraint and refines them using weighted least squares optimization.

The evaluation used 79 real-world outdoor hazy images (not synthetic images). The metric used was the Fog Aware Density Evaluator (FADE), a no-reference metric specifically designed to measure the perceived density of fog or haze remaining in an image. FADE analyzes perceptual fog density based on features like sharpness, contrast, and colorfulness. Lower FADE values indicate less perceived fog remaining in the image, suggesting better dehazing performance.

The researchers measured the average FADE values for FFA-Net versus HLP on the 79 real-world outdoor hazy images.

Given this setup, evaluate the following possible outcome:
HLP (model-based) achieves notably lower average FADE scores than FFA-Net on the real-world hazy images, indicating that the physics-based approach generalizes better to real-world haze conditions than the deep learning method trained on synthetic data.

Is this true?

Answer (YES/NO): YES